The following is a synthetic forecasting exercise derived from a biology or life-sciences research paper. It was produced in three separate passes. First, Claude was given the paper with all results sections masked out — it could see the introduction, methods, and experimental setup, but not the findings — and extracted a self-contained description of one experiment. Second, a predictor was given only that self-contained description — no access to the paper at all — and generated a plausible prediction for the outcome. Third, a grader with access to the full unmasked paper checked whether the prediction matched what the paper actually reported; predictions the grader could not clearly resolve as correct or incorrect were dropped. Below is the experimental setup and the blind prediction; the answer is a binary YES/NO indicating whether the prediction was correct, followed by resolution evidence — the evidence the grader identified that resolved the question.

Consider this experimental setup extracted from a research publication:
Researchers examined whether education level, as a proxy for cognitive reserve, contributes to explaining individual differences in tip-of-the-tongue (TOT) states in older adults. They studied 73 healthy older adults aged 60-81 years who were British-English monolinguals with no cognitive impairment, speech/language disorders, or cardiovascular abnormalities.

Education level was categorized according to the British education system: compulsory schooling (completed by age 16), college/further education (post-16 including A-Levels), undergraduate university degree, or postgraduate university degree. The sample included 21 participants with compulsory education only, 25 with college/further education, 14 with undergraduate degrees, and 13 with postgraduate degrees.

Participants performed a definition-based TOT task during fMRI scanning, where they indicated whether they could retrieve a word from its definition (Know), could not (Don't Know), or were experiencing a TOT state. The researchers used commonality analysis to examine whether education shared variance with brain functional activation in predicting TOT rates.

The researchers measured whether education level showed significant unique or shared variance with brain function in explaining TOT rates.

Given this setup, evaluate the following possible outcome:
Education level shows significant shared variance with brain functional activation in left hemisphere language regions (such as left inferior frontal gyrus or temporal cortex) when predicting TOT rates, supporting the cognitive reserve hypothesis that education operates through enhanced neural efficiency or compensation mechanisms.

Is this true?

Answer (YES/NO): NO